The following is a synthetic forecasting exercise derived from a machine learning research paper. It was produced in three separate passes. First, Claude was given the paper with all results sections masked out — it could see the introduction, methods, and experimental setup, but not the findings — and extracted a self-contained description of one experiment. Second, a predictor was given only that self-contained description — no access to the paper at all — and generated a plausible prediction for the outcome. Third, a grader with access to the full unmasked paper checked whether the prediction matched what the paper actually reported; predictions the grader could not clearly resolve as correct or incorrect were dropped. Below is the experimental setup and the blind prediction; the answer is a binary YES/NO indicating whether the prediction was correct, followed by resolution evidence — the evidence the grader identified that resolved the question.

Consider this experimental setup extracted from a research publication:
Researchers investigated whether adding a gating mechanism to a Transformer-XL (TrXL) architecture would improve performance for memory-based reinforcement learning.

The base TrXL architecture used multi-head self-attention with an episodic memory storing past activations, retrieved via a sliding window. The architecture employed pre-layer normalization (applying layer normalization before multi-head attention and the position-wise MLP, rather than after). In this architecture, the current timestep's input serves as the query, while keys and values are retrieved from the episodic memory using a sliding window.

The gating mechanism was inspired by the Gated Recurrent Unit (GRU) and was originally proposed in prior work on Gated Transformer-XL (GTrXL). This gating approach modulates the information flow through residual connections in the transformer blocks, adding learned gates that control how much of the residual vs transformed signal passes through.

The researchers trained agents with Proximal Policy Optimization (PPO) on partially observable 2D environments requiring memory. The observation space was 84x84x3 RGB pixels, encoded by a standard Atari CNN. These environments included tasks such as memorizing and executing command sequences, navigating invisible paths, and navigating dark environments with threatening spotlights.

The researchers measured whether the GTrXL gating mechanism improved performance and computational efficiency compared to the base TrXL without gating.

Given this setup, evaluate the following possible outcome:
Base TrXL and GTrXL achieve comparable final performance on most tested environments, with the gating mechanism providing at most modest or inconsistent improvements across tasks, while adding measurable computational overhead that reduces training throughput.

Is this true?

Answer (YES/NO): NO